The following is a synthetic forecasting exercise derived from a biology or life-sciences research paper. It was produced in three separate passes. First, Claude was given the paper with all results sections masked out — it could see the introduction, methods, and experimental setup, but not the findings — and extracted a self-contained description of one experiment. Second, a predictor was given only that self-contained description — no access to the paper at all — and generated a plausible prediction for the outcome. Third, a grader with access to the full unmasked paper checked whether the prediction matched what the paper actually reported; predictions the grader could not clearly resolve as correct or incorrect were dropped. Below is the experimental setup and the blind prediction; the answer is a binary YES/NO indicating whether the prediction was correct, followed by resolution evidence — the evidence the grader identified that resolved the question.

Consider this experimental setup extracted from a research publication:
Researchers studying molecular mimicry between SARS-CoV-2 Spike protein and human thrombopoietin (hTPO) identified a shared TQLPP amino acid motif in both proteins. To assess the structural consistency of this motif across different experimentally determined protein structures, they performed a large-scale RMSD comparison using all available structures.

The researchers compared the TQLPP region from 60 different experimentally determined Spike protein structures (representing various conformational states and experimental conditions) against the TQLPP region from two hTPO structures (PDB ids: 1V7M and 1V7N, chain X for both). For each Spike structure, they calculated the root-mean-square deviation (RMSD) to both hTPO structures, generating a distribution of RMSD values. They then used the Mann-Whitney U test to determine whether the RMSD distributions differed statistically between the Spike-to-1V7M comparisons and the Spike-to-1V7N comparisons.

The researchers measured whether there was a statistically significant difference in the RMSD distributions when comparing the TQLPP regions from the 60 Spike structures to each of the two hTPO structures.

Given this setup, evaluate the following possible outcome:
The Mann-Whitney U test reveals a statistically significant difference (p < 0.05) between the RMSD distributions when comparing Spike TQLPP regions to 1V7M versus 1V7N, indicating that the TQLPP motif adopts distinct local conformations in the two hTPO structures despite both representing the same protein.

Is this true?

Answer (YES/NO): NO